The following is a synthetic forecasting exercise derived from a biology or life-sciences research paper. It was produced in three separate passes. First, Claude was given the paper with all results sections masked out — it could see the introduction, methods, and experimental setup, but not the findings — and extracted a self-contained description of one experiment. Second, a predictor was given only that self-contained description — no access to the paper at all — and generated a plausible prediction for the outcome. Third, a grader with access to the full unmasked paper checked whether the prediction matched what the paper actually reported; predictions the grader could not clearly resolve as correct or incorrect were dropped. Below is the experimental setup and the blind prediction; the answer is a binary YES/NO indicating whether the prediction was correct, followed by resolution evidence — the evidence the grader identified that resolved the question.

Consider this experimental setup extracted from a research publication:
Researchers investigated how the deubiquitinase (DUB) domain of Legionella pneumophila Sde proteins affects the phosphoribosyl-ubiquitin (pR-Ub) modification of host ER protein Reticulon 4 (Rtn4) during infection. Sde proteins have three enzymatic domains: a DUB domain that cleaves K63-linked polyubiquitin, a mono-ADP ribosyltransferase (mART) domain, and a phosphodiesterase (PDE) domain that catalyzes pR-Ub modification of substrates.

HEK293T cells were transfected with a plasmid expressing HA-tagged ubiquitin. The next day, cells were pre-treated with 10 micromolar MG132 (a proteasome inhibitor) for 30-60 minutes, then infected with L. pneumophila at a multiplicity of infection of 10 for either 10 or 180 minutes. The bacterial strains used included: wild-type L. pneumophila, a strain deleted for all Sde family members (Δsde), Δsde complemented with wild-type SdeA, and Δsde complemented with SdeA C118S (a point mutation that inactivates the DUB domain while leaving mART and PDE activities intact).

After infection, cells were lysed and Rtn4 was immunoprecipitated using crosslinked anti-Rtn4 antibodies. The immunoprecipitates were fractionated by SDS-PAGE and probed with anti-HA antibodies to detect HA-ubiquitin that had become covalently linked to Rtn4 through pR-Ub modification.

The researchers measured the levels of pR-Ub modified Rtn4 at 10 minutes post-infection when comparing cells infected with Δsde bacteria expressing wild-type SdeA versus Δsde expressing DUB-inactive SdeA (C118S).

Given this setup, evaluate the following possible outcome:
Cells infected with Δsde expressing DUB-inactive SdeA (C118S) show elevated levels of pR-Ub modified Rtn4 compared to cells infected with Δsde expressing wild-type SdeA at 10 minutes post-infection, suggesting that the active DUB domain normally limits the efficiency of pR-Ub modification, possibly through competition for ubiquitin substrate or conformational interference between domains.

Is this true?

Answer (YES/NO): NO